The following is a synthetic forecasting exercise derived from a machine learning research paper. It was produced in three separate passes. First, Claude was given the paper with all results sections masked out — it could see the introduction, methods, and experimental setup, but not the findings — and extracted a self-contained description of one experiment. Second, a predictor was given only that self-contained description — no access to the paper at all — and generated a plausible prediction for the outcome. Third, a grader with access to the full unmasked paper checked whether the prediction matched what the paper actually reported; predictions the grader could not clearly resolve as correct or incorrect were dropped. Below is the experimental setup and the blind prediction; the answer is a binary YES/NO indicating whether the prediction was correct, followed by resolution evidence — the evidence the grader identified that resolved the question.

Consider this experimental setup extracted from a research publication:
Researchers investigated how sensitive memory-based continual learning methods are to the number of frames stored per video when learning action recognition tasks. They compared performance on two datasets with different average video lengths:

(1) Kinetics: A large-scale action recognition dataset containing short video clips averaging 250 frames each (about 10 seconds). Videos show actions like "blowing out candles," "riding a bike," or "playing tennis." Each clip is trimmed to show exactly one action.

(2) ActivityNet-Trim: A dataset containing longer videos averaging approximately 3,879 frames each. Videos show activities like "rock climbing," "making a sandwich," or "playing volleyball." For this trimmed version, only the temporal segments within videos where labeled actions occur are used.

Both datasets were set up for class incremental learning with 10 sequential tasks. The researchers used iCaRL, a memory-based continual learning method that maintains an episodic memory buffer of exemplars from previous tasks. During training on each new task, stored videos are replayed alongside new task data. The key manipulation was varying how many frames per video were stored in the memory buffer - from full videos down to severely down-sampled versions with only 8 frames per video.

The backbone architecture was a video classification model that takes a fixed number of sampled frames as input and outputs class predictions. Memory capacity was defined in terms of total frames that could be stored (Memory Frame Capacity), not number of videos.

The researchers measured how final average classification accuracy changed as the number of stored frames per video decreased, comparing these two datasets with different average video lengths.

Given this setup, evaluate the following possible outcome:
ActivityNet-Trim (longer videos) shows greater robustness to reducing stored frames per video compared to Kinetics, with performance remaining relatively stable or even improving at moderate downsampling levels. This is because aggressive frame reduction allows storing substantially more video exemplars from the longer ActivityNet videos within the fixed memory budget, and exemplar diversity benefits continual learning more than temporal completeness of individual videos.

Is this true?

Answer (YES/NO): NO